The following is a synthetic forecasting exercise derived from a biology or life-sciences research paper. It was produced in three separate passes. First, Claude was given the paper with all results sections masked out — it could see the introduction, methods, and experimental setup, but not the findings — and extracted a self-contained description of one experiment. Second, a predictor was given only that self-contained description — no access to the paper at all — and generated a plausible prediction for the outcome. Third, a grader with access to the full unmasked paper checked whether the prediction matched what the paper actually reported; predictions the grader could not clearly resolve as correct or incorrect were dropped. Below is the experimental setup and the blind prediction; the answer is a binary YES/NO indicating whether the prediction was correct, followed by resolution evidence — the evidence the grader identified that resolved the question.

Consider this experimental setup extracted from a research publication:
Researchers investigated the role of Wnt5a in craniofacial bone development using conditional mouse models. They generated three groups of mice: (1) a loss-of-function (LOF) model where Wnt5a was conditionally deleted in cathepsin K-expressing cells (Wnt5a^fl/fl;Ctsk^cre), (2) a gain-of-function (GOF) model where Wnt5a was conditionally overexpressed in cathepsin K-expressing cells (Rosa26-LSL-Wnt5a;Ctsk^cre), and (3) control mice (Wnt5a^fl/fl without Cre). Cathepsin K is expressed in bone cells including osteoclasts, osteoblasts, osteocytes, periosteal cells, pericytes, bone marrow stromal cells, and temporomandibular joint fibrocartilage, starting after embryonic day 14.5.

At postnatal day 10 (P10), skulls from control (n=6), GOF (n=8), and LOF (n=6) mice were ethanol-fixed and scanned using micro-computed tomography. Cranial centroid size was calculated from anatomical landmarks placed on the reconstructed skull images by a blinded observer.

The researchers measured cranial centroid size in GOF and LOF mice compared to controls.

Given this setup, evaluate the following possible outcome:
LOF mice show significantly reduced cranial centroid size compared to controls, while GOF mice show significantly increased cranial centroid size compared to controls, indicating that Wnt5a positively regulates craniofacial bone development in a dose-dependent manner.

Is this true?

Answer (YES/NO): NO